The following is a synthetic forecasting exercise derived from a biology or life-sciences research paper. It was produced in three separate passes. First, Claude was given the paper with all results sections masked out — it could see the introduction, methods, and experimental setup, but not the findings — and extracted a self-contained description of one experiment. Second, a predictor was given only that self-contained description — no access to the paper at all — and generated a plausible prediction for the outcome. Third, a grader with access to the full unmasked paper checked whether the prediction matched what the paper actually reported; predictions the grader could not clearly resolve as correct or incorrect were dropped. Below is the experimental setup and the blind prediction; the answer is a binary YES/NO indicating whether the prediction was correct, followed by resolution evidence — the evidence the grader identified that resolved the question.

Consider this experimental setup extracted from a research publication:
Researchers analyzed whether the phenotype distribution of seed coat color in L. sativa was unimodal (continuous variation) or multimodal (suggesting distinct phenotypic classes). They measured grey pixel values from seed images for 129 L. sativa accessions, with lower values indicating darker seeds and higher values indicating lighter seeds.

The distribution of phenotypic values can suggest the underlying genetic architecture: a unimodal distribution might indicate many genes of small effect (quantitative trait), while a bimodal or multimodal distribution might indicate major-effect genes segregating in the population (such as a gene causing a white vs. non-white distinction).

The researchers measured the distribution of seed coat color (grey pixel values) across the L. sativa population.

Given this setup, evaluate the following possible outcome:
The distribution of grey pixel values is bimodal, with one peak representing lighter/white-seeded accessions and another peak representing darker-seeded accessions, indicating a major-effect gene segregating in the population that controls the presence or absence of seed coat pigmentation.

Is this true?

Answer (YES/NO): YES